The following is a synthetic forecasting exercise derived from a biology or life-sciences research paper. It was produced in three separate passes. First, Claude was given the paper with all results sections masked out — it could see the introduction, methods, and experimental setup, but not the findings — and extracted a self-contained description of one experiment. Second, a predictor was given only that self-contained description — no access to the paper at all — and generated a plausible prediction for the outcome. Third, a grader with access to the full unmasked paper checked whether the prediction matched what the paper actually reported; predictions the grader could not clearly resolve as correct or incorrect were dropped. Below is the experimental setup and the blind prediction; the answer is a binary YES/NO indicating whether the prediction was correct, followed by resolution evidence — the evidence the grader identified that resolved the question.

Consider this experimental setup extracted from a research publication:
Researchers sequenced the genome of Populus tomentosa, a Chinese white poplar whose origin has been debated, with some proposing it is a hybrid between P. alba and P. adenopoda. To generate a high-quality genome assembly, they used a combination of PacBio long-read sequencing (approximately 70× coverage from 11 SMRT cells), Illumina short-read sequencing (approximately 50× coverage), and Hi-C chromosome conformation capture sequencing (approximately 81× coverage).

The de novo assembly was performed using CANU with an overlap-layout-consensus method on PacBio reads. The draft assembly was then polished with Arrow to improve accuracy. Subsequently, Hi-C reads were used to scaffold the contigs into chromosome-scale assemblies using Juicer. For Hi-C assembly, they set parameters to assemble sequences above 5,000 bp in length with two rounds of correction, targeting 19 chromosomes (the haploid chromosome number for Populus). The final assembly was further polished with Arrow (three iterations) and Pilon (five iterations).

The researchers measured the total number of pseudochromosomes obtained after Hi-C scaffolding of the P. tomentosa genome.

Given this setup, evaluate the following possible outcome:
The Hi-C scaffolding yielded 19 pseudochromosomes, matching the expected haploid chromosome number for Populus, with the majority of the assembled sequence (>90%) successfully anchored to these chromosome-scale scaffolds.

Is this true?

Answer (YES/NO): NO